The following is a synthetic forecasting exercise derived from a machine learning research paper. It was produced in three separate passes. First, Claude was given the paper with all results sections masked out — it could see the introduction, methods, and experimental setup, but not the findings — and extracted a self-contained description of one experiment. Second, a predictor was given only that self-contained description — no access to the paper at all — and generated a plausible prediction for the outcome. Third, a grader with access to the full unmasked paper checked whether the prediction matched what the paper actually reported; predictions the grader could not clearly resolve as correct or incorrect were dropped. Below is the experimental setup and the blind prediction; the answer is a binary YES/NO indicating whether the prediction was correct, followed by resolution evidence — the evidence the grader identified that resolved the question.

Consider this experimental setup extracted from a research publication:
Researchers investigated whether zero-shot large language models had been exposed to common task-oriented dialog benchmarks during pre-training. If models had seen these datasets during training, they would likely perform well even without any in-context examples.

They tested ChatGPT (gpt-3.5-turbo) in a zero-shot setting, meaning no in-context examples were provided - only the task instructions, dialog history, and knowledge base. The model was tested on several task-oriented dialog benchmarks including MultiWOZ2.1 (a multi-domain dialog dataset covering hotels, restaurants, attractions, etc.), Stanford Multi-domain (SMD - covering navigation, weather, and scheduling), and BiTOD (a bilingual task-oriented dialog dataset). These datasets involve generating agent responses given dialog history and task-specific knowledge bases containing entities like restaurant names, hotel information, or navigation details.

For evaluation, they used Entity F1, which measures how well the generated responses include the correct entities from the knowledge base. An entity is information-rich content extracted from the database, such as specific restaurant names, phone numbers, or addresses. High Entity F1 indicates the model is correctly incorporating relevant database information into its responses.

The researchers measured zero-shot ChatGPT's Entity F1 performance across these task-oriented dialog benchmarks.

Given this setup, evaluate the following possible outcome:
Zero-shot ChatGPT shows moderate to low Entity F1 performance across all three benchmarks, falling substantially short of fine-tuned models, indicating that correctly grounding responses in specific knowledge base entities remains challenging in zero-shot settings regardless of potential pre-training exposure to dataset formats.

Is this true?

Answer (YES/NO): YES